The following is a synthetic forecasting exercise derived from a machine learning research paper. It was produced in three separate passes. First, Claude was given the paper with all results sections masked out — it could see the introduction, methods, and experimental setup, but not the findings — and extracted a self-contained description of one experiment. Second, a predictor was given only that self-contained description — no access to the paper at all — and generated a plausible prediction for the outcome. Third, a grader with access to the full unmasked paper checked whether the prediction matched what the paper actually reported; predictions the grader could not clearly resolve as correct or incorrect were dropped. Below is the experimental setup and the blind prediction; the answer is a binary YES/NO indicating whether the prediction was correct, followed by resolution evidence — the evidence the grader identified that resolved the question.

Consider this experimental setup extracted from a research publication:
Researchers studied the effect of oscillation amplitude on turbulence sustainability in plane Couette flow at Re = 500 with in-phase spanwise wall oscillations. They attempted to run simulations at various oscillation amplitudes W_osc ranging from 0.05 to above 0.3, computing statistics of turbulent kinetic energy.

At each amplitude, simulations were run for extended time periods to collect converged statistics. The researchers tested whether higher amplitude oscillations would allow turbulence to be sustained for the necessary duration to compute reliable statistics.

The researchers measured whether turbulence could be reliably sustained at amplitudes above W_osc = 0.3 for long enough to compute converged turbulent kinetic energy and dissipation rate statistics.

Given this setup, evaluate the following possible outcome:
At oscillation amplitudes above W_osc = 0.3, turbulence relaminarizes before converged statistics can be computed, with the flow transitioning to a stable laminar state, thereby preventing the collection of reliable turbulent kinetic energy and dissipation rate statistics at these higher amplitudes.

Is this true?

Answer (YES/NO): NO